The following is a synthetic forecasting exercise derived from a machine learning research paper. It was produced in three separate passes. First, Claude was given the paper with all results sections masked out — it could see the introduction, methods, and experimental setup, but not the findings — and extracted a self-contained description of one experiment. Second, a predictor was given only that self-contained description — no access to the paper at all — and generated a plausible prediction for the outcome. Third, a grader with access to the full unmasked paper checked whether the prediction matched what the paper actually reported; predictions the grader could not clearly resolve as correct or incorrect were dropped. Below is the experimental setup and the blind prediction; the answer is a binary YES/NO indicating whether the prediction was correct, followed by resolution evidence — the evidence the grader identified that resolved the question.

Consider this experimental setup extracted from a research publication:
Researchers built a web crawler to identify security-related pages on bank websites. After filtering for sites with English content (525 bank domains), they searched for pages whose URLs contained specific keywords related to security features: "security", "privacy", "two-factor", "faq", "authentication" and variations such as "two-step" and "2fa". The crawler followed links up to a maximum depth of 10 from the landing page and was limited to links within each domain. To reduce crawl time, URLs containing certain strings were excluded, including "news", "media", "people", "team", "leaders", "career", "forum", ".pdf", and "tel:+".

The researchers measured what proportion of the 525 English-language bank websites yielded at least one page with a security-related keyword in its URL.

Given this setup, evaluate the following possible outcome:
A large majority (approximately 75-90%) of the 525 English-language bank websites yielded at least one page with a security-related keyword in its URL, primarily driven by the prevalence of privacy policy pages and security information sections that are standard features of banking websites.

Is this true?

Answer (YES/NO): NO